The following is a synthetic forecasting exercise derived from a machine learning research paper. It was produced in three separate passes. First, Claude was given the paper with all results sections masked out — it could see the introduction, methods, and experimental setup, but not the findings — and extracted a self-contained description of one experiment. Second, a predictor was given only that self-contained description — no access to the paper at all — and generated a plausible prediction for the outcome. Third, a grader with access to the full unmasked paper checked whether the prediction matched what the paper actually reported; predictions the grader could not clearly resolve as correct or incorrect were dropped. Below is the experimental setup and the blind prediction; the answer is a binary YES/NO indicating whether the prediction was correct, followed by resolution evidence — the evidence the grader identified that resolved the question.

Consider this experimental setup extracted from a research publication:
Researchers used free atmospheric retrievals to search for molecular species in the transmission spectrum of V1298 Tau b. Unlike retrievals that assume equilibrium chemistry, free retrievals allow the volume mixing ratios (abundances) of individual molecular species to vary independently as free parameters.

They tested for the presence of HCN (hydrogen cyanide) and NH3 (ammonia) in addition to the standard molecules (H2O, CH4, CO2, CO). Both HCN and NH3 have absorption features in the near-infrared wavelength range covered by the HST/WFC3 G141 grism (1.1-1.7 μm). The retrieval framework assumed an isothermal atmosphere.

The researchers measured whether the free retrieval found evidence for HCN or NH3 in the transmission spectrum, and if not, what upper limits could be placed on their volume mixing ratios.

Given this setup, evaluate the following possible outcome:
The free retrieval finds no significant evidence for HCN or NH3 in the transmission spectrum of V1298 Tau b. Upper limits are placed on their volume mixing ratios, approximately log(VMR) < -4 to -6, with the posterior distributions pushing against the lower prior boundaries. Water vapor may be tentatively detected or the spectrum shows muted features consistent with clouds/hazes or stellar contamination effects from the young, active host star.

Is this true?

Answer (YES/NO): NO